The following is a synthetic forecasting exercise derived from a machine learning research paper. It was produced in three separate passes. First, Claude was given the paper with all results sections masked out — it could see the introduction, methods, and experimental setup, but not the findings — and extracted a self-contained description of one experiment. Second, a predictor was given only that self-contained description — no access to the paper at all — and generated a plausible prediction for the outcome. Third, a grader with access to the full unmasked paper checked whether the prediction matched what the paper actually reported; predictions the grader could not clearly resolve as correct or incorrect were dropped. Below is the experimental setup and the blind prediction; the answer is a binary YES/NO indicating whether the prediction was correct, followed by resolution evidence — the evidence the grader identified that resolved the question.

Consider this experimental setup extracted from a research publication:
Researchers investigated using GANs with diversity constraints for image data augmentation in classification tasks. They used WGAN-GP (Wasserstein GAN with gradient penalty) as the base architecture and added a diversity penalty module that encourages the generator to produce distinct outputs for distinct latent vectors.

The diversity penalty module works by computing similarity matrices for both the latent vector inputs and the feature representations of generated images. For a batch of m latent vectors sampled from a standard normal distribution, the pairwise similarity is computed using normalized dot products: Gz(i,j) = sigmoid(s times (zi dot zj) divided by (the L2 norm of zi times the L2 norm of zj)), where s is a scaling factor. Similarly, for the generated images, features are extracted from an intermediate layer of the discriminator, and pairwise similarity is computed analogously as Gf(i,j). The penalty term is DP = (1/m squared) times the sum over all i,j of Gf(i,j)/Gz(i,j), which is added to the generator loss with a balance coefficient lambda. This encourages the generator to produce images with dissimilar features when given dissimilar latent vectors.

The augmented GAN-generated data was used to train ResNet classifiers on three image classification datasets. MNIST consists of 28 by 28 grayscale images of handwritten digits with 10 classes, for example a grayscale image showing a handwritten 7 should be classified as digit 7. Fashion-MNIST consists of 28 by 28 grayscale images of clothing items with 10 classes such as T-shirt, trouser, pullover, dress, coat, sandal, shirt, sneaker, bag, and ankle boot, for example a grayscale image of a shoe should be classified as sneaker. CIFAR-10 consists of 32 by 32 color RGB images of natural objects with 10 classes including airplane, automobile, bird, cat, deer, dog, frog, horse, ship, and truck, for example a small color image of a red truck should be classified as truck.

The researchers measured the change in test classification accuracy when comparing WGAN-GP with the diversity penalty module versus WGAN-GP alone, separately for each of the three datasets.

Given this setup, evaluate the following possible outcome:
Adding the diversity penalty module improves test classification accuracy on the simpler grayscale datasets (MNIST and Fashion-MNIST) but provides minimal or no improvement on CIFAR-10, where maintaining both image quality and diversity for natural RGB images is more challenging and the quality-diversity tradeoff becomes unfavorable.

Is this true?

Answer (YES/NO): NO